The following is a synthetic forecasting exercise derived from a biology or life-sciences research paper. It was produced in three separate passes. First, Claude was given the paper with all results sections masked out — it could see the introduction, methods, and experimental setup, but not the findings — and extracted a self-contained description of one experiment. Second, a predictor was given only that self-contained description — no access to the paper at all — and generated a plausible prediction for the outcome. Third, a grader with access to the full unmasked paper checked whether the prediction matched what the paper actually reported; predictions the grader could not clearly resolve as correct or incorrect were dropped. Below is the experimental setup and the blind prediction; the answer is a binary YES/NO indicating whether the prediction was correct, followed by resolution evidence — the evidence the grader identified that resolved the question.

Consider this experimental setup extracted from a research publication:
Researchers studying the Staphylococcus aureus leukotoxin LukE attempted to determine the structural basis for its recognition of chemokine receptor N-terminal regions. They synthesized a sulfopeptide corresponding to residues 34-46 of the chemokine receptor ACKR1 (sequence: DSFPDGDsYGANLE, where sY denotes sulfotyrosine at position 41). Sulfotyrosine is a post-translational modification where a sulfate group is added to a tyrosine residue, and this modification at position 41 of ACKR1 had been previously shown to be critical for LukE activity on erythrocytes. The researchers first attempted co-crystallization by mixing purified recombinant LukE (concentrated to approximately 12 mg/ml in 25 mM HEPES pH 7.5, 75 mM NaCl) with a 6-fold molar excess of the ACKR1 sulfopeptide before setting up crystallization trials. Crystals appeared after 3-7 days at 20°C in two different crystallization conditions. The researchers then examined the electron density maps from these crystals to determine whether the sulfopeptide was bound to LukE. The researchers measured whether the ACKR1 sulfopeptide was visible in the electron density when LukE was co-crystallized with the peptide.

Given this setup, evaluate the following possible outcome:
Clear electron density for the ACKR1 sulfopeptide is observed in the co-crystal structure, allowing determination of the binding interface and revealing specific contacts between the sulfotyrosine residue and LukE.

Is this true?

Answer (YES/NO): NO